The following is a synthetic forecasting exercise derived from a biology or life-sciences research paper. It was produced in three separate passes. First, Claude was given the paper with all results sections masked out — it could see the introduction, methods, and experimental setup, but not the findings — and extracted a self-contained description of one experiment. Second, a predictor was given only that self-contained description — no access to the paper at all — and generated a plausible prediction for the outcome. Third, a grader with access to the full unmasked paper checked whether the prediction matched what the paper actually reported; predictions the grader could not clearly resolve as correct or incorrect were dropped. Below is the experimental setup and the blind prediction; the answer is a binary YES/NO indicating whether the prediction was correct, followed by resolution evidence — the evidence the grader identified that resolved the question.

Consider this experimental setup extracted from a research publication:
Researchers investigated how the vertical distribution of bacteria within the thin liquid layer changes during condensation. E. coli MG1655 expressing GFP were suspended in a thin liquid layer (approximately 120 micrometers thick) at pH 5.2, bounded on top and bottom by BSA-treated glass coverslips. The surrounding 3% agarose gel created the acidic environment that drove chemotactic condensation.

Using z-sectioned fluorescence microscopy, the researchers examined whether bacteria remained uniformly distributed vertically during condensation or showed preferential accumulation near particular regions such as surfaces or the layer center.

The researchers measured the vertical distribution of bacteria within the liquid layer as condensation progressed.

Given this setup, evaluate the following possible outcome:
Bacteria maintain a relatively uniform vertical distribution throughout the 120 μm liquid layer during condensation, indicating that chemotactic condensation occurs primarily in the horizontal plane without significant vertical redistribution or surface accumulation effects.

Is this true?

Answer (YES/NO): NO